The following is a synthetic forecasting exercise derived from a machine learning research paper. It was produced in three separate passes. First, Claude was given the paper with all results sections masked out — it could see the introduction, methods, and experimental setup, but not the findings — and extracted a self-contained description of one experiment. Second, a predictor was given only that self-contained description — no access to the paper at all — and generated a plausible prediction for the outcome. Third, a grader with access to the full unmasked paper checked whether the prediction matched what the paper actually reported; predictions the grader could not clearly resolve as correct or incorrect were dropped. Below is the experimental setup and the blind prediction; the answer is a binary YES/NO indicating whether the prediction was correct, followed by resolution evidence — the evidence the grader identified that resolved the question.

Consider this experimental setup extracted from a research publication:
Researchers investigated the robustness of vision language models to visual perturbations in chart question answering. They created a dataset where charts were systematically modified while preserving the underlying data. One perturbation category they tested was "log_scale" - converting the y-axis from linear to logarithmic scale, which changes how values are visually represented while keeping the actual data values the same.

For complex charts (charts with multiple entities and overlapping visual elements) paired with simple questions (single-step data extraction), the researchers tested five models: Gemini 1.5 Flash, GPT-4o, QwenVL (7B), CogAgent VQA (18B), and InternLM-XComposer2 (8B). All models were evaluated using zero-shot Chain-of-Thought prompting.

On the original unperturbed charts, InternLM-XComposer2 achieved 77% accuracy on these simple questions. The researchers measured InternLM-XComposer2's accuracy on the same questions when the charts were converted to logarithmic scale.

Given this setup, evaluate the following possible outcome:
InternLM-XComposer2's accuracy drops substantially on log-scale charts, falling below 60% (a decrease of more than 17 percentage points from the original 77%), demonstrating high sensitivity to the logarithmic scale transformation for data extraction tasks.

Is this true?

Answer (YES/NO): YES